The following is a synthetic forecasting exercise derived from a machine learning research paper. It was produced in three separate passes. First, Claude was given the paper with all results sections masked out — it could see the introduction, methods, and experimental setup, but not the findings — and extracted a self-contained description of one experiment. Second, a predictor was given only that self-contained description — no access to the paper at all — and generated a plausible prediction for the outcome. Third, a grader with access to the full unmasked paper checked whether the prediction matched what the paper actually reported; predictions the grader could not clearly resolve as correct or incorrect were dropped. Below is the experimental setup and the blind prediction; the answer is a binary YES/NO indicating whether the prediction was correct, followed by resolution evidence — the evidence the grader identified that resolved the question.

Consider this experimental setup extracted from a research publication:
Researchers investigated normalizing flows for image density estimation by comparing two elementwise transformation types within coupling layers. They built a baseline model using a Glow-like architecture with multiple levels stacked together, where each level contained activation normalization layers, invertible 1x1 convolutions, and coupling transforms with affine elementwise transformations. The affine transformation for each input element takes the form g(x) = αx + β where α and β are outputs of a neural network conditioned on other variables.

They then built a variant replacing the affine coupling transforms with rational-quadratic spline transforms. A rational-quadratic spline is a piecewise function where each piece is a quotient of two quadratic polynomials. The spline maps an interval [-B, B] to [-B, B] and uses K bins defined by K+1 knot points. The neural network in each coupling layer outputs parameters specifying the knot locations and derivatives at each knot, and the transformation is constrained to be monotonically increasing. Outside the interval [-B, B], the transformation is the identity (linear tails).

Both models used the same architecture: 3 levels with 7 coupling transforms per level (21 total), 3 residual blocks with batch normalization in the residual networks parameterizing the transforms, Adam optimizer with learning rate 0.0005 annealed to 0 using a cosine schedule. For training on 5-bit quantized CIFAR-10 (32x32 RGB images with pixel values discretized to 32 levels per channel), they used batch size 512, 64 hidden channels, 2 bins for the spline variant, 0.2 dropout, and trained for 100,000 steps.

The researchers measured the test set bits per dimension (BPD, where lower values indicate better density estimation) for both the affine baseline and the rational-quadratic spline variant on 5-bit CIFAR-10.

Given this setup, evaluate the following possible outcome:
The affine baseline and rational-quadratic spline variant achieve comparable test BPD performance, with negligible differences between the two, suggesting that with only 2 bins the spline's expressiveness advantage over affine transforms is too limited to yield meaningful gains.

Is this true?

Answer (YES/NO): YES